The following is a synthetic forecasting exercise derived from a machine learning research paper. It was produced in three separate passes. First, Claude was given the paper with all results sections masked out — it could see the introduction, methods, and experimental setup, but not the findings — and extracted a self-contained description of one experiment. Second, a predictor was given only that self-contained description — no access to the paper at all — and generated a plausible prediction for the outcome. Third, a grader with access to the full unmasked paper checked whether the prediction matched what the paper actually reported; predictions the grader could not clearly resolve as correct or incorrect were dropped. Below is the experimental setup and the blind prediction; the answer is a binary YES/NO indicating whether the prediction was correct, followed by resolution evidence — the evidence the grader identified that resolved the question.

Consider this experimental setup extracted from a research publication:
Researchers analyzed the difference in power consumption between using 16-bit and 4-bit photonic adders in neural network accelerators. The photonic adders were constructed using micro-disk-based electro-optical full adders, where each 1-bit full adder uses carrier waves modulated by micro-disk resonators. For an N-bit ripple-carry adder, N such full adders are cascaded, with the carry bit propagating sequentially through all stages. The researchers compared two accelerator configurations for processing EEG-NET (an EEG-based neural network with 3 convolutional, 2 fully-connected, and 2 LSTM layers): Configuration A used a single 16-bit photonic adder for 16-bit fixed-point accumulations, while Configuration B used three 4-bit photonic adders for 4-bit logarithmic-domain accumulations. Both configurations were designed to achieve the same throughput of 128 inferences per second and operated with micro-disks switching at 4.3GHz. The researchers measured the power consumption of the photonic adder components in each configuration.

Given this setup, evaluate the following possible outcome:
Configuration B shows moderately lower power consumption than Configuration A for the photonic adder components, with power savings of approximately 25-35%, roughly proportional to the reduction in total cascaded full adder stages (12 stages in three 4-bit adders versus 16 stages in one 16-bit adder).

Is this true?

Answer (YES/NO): YES